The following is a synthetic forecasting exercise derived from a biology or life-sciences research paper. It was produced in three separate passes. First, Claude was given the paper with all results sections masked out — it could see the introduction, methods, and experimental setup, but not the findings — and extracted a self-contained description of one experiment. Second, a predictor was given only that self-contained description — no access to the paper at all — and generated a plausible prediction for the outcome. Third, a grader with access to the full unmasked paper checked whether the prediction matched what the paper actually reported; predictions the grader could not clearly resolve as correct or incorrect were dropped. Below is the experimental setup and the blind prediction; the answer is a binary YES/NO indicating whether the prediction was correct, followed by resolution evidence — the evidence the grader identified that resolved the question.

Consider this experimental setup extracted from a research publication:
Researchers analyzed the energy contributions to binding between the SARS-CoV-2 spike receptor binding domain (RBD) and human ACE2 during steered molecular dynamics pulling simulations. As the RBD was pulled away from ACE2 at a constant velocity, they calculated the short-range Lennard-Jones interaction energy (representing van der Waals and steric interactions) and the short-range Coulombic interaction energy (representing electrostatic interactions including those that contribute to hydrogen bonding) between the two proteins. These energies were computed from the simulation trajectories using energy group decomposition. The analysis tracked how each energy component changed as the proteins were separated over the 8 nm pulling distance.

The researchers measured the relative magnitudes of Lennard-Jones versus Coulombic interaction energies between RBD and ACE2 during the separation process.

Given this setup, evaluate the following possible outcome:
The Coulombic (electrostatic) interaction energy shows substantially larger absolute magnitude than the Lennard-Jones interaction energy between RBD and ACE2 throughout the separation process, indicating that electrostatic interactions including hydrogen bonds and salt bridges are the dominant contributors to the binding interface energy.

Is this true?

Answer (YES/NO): NO